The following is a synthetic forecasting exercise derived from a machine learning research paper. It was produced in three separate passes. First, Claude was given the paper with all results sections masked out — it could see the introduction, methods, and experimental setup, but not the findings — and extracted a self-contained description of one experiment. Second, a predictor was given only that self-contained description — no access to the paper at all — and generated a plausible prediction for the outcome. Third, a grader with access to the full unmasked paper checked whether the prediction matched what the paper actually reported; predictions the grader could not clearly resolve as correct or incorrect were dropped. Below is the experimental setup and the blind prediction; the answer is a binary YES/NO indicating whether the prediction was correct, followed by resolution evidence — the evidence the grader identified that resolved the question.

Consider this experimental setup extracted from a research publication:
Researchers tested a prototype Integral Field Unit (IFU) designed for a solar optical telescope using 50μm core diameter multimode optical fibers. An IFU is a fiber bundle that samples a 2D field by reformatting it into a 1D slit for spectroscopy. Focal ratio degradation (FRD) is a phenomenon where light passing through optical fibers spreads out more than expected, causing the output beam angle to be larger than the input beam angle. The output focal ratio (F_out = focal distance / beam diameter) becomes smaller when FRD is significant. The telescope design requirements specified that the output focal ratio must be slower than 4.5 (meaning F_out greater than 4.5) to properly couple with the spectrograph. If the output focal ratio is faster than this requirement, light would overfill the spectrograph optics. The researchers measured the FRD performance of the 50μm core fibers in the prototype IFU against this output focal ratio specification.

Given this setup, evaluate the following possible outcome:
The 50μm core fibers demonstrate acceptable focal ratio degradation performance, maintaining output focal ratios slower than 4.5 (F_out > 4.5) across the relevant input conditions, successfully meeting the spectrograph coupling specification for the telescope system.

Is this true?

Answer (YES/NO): NO